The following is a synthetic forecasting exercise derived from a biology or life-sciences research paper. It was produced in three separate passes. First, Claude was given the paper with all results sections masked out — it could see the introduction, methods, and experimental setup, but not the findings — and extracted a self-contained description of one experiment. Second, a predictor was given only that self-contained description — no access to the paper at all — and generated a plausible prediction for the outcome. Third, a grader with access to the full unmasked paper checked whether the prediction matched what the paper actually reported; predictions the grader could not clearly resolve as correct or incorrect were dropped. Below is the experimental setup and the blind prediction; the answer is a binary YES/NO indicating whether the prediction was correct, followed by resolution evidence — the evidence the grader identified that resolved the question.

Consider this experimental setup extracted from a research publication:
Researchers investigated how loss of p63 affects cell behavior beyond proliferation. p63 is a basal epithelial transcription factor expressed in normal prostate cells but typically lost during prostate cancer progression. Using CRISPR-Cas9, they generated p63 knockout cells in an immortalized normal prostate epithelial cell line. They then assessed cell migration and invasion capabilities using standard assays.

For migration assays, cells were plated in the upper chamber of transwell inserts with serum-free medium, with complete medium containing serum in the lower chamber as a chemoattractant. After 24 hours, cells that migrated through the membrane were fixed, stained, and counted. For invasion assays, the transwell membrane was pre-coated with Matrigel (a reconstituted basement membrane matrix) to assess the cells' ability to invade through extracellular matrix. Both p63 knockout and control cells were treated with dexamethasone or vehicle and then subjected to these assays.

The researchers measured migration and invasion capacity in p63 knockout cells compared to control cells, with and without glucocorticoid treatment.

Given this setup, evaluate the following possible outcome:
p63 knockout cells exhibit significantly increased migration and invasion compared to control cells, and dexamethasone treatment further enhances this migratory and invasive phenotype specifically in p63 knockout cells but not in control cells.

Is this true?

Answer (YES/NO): NO